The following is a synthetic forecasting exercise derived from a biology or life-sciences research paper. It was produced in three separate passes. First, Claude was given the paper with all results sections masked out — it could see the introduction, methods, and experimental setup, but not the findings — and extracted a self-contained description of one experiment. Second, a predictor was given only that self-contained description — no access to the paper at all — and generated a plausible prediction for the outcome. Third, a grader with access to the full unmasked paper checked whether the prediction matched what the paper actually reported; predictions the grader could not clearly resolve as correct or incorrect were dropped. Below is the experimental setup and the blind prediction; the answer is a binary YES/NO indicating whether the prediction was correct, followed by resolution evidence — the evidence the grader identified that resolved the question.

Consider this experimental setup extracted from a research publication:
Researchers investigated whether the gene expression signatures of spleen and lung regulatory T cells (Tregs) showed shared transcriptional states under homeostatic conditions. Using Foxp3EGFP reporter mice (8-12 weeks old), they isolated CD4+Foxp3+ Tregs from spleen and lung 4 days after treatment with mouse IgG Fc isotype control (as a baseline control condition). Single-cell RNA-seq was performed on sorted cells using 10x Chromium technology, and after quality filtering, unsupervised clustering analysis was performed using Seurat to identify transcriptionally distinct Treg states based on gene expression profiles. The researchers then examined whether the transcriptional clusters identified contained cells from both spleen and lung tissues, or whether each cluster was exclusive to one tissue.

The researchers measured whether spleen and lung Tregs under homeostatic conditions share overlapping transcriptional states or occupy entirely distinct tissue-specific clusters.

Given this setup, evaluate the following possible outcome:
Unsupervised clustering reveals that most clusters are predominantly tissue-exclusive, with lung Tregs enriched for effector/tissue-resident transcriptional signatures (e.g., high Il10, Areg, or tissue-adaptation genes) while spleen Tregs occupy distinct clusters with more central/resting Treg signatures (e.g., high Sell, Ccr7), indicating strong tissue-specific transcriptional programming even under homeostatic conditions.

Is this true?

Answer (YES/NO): NO